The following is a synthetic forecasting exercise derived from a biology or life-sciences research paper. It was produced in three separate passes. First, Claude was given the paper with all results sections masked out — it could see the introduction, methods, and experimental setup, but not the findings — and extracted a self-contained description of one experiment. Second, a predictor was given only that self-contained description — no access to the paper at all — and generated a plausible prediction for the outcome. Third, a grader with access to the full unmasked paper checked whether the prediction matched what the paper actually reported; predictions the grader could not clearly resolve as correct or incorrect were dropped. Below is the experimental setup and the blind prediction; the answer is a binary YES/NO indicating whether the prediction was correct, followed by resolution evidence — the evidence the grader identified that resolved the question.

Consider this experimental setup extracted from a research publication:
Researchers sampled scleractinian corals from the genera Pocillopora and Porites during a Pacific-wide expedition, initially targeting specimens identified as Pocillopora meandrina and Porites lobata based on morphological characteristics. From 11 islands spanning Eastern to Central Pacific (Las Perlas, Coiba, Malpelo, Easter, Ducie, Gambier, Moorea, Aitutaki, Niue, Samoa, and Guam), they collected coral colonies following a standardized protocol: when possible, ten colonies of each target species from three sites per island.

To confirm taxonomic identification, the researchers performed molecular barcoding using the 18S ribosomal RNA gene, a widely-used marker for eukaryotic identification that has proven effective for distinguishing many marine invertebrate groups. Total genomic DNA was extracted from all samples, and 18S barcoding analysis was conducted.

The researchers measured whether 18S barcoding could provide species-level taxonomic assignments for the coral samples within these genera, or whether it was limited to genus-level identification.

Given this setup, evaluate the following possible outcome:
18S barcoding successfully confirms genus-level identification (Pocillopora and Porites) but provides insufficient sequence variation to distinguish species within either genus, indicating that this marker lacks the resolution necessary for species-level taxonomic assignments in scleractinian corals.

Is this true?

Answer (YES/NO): YES